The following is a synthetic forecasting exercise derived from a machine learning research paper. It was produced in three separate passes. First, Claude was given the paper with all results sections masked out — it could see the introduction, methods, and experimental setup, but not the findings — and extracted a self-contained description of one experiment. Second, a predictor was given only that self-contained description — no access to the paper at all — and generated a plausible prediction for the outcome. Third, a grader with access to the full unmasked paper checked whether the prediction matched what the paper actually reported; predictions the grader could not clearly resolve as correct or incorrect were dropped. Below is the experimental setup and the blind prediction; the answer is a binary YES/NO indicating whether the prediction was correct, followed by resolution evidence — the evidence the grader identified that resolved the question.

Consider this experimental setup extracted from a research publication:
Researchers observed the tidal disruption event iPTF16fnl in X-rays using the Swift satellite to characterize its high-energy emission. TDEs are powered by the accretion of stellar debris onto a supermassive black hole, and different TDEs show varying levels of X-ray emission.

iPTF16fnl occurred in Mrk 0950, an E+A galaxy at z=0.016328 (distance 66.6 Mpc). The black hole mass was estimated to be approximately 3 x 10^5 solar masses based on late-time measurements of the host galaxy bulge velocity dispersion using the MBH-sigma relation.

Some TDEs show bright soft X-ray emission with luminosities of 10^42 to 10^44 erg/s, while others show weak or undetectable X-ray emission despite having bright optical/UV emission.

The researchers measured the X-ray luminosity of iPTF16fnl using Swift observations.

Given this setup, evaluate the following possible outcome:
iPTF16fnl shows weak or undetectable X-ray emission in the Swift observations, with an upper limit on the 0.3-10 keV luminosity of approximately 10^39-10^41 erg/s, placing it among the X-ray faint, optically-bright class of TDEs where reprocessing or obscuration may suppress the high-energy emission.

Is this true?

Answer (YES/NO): YES